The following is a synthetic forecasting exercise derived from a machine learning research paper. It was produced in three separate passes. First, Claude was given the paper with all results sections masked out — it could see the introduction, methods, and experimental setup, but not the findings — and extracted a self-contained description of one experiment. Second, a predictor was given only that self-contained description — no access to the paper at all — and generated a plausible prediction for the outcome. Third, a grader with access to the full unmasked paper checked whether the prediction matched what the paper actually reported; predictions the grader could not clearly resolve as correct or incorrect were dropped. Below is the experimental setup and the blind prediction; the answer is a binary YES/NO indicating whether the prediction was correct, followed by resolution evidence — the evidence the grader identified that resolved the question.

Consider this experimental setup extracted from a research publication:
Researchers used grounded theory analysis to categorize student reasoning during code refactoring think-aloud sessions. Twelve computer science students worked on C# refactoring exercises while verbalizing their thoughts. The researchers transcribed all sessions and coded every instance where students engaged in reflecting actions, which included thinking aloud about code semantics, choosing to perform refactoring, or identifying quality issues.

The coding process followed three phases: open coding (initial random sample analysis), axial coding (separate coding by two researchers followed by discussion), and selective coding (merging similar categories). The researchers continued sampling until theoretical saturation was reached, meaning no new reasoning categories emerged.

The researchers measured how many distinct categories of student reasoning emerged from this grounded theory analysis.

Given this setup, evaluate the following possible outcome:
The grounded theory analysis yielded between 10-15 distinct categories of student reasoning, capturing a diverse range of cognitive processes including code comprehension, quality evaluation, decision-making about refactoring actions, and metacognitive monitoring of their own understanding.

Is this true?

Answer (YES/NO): NO